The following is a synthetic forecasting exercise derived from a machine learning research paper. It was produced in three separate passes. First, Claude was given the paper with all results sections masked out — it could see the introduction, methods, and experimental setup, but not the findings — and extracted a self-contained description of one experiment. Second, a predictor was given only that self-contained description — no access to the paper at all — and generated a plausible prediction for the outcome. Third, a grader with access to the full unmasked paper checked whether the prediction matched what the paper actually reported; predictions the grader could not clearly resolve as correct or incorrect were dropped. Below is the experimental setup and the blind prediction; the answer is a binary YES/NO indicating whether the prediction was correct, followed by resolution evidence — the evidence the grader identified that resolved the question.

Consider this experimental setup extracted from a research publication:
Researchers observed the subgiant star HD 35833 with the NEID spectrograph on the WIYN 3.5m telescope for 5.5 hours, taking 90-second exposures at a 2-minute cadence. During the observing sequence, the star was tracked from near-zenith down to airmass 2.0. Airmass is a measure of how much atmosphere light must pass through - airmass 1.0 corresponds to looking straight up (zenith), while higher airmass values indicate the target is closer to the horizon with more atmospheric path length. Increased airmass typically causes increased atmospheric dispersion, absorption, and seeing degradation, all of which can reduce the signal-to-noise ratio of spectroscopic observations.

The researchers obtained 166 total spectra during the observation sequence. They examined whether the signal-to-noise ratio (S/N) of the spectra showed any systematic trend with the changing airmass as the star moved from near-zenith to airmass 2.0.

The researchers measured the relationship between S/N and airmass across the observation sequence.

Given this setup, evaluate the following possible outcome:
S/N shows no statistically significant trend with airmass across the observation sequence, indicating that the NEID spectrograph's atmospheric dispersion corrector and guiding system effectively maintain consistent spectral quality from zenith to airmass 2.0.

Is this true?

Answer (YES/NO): YES